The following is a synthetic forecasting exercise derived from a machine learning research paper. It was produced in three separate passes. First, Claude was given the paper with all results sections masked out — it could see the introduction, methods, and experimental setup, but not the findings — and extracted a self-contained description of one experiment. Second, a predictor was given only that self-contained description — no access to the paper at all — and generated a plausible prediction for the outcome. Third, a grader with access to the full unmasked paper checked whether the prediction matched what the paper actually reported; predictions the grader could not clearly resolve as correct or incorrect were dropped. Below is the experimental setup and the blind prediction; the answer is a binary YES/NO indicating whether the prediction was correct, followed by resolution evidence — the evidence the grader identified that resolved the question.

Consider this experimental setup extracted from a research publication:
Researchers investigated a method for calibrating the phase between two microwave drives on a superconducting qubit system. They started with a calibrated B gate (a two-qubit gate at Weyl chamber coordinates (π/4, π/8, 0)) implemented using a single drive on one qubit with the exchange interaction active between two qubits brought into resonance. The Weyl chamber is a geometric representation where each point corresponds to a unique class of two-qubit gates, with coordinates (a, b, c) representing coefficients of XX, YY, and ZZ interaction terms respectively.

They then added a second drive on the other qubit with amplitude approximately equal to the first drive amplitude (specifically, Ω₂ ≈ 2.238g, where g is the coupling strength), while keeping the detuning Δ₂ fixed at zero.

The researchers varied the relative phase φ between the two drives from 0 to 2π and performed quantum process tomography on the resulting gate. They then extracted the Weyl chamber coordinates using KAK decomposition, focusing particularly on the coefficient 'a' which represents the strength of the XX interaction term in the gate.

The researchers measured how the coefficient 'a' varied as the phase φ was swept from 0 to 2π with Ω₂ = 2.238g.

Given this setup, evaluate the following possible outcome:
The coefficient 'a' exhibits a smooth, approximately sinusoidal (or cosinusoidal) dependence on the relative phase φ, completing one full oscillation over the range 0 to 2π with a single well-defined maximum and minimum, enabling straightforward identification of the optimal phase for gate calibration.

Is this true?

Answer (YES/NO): NO